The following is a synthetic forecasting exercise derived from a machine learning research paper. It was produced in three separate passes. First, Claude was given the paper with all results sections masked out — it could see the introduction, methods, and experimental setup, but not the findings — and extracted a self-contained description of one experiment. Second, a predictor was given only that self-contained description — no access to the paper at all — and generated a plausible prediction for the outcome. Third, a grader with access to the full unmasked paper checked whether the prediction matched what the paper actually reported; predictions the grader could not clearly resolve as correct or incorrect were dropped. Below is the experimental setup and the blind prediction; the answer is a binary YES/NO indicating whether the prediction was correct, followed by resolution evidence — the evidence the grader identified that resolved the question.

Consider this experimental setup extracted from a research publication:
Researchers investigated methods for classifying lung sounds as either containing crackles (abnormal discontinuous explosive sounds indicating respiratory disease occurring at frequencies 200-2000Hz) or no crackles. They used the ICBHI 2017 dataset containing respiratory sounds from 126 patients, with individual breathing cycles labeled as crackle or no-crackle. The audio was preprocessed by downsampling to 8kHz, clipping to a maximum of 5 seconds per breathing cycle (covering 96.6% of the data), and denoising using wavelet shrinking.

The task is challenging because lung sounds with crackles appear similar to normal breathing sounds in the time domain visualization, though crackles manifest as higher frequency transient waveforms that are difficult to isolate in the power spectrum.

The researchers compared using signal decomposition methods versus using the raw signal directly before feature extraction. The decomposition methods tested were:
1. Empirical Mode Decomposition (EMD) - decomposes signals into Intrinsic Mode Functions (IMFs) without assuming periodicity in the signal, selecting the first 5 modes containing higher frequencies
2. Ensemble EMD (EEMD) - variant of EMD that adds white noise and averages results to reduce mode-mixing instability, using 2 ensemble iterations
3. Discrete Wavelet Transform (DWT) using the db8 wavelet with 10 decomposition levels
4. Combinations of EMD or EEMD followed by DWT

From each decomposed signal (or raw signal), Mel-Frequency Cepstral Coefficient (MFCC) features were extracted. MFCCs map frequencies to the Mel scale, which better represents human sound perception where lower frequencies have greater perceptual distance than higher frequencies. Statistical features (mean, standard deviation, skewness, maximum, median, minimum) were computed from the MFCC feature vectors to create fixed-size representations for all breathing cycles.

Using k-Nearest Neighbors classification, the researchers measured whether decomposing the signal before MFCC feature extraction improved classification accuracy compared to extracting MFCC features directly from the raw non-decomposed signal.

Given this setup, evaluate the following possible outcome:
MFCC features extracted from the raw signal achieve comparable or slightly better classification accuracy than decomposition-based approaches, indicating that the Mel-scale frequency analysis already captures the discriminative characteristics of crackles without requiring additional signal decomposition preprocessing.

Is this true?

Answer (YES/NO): YES